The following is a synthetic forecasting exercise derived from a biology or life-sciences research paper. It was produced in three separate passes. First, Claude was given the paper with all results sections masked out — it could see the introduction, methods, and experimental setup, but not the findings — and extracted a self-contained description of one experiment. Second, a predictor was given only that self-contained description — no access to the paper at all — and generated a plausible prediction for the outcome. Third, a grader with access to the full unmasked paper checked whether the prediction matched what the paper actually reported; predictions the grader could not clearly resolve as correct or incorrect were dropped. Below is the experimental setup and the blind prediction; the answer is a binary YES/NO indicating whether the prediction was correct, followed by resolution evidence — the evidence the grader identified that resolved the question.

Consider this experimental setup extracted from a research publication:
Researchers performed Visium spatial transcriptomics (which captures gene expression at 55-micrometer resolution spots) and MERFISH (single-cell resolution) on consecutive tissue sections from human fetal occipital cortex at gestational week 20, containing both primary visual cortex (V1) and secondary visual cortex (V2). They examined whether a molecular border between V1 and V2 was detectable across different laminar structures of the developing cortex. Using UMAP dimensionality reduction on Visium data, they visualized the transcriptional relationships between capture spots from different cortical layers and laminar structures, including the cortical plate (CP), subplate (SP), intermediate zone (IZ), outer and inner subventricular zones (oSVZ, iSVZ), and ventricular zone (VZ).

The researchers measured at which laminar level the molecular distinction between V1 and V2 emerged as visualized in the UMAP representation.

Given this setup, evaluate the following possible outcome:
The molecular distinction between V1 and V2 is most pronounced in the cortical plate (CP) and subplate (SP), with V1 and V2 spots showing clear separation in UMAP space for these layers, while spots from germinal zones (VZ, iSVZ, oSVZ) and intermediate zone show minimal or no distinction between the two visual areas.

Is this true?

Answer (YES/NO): YES